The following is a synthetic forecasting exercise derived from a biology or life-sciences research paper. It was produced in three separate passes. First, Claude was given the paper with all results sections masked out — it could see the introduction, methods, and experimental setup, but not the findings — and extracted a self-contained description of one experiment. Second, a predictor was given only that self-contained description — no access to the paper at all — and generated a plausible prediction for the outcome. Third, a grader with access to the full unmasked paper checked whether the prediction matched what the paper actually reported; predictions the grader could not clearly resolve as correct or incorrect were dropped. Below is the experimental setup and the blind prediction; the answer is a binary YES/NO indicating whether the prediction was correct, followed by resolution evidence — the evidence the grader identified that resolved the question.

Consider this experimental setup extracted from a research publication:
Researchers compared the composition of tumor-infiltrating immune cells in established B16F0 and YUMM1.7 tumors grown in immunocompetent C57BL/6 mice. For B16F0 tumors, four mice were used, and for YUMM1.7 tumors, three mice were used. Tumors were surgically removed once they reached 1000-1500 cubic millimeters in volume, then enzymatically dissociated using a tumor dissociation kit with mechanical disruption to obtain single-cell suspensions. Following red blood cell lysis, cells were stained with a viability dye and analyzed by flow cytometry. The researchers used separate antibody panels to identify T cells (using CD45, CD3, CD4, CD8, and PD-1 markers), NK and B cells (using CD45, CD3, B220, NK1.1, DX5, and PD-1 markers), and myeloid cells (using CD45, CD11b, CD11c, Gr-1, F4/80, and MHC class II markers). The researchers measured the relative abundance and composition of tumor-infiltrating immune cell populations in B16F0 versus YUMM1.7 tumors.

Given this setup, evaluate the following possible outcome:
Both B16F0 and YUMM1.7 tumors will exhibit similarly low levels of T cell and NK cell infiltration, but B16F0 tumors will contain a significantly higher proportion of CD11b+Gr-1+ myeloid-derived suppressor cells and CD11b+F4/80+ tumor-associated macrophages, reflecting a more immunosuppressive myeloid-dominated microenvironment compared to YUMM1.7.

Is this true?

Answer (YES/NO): NO